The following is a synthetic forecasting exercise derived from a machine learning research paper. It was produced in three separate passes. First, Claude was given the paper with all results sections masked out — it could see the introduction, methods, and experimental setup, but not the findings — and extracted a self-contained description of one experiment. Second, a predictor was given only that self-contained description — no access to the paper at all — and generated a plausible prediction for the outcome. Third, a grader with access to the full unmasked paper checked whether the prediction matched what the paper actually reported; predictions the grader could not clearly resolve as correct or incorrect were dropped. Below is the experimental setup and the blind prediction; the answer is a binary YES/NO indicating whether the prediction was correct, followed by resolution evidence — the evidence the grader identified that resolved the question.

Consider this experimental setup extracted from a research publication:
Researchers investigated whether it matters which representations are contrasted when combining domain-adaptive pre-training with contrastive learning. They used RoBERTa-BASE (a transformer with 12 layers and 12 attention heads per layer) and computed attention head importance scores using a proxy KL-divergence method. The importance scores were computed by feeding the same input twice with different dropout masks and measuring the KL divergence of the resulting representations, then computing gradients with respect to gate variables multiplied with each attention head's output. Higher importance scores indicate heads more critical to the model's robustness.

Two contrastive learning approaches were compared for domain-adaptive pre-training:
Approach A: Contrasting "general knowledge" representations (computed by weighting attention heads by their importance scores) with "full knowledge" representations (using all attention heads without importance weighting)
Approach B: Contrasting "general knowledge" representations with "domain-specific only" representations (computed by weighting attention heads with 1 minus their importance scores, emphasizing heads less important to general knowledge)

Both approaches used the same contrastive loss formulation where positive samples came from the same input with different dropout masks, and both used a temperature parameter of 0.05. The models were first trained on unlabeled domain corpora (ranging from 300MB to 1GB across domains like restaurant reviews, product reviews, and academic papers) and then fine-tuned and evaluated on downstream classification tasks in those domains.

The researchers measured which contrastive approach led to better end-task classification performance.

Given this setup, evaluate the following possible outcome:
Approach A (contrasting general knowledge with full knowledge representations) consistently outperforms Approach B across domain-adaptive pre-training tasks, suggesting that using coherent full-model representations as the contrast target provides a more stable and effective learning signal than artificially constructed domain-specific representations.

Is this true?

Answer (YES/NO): YES